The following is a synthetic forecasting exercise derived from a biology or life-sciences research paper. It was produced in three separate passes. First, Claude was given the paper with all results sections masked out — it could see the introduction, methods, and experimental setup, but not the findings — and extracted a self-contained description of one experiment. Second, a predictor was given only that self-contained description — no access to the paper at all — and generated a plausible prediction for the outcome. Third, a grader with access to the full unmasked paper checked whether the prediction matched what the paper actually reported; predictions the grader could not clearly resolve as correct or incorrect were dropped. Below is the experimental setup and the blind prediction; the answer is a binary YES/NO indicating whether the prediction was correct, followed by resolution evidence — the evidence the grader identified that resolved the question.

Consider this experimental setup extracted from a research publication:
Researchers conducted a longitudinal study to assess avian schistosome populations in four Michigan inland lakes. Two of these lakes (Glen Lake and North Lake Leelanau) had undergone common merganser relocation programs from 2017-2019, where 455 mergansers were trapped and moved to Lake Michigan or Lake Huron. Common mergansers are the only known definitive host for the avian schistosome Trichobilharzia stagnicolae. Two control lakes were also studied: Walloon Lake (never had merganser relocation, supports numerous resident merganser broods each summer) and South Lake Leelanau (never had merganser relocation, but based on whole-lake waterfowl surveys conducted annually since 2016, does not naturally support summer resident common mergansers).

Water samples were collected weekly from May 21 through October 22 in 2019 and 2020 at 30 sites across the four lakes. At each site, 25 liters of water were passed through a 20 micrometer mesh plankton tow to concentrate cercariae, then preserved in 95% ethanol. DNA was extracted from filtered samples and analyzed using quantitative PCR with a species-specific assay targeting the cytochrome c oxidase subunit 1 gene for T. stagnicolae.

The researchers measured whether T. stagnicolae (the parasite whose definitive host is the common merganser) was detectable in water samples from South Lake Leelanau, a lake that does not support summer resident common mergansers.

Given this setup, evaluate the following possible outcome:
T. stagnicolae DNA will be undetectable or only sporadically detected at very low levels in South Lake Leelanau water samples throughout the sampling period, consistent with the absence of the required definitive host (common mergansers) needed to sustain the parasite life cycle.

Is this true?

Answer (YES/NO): NO